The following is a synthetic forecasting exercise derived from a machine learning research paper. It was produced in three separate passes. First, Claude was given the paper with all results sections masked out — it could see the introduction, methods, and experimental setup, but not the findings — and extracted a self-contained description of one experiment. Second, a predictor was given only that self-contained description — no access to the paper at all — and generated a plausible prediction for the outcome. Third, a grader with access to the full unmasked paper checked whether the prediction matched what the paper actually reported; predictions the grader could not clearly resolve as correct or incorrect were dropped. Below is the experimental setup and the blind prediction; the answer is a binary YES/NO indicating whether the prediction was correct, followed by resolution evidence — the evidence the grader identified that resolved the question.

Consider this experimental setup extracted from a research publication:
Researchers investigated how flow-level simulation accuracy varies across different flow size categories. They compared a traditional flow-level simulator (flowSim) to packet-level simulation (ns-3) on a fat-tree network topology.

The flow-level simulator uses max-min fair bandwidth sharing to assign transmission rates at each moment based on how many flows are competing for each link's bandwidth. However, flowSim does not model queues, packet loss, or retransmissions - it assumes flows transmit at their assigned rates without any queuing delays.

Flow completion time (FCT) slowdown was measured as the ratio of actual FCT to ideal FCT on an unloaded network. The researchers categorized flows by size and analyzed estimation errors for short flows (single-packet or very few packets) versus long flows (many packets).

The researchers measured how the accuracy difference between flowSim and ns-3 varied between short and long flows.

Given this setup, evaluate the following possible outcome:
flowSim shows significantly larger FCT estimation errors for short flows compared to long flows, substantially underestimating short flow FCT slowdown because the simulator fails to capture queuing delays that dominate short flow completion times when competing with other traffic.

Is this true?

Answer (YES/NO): YES